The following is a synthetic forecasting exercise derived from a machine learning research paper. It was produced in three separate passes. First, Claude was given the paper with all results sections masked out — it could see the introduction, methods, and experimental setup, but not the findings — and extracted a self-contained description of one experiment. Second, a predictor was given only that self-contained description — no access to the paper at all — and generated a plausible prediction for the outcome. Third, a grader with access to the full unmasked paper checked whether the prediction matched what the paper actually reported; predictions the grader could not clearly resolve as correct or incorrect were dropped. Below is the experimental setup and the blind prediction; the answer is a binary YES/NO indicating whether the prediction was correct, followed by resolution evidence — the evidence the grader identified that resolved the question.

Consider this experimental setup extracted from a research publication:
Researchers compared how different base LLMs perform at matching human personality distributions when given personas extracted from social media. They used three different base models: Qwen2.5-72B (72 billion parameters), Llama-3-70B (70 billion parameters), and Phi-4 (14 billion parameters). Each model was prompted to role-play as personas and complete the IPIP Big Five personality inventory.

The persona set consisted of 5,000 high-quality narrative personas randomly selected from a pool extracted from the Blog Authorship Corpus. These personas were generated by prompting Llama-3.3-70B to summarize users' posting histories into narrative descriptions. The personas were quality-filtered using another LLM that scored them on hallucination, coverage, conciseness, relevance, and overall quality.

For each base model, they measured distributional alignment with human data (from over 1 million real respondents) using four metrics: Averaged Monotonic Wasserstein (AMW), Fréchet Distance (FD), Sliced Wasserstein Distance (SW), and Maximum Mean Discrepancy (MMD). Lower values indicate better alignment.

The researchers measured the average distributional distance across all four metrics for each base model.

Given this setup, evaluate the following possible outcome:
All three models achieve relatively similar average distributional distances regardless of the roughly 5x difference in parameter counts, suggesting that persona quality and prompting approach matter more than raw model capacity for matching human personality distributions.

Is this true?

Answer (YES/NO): NO